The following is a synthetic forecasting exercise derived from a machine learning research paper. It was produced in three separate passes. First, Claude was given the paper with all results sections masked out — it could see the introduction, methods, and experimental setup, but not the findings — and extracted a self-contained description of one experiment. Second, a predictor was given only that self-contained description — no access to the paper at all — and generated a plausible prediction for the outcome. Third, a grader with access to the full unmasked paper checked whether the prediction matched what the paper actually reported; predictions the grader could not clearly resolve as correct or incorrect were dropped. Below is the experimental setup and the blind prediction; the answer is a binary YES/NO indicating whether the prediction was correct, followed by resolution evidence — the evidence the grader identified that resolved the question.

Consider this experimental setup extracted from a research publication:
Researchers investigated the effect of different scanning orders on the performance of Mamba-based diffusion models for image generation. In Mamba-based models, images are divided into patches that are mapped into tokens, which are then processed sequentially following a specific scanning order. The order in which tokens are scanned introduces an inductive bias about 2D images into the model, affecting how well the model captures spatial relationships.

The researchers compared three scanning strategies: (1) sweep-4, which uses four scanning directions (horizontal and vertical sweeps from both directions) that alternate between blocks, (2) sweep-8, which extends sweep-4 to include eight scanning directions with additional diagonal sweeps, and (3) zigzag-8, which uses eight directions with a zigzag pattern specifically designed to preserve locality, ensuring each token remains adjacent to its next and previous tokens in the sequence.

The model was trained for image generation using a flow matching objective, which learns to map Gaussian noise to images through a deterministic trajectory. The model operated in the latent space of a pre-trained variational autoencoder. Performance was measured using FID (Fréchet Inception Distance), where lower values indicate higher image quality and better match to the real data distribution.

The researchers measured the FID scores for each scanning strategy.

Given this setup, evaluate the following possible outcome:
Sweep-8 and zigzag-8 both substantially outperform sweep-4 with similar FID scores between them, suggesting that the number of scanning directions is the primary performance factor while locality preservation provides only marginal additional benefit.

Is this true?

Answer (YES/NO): NO